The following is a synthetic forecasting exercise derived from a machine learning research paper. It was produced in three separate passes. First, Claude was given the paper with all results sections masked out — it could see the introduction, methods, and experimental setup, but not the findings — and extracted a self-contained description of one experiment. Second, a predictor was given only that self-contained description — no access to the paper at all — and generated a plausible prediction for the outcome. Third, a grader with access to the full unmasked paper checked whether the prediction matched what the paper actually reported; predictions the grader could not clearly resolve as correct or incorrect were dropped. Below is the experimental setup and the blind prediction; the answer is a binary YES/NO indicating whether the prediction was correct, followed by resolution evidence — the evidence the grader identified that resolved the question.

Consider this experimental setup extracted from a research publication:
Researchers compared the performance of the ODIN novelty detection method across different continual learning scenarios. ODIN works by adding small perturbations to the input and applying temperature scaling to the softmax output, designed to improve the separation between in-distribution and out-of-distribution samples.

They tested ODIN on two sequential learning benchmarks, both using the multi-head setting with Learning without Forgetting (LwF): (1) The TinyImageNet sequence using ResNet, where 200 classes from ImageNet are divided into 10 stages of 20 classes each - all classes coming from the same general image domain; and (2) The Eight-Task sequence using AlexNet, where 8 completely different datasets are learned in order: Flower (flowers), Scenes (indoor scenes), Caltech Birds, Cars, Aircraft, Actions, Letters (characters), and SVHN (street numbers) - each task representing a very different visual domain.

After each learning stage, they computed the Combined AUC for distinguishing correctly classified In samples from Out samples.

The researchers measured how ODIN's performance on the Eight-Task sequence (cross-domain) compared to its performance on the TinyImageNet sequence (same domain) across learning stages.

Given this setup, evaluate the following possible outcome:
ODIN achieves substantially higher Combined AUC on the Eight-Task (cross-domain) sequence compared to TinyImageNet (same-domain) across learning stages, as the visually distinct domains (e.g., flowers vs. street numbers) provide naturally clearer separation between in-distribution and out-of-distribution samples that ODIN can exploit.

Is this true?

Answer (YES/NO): YES